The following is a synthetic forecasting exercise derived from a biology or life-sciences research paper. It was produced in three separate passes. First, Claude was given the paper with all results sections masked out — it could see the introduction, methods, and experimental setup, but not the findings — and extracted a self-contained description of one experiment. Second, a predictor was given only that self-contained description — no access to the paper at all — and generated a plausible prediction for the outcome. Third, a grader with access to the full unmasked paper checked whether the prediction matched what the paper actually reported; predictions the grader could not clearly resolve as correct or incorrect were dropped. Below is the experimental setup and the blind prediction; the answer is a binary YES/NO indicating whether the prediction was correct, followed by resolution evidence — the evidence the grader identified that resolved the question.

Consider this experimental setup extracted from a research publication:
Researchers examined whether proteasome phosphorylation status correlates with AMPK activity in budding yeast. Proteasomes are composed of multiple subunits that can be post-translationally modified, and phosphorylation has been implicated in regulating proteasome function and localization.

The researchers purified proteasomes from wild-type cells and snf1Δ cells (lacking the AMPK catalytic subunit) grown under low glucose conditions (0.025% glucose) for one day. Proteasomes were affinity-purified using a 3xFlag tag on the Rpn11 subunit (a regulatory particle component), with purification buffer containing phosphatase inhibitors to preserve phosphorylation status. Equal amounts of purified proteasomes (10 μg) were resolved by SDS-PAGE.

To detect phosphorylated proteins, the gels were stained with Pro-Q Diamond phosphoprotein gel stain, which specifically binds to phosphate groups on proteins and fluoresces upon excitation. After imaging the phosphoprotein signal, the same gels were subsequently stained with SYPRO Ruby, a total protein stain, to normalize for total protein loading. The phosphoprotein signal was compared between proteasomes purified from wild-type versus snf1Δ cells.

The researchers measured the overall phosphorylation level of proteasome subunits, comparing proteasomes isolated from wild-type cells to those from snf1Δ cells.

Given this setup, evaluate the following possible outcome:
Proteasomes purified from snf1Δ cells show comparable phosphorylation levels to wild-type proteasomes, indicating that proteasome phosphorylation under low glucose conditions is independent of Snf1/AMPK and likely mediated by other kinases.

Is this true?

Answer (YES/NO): NO